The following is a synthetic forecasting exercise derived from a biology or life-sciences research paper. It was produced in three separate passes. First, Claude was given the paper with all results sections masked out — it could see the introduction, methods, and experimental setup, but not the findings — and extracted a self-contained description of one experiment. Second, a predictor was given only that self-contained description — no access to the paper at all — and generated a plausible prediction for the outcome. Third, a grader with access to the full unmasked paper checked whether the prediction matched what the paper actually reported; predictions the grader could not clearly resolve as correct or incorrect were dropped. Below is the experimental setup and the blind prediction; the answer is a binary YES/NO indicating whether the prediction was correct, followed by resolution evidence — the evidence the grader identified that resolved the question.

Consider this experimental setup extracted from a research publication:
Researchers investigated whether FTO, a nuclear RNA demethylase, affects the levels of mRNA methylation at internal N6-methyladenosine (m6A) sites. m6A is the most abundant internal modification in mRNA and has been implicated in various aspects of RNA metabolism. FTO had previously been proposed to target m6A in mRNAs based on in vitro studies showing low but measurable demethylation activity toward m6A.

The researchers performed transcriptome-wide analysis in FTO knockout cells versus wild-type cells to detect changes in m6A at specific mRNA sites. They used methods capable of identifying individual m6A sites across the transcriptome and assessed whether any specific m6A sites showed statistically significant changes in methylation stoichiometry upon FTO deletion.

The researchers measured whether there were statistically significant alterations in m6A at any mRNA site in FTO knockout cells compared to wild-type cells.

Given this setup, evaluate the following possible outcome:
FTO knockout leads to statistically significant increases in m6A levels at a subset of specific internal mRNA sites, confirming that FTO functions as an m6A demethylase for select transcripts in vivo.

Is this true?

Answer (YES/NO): NO